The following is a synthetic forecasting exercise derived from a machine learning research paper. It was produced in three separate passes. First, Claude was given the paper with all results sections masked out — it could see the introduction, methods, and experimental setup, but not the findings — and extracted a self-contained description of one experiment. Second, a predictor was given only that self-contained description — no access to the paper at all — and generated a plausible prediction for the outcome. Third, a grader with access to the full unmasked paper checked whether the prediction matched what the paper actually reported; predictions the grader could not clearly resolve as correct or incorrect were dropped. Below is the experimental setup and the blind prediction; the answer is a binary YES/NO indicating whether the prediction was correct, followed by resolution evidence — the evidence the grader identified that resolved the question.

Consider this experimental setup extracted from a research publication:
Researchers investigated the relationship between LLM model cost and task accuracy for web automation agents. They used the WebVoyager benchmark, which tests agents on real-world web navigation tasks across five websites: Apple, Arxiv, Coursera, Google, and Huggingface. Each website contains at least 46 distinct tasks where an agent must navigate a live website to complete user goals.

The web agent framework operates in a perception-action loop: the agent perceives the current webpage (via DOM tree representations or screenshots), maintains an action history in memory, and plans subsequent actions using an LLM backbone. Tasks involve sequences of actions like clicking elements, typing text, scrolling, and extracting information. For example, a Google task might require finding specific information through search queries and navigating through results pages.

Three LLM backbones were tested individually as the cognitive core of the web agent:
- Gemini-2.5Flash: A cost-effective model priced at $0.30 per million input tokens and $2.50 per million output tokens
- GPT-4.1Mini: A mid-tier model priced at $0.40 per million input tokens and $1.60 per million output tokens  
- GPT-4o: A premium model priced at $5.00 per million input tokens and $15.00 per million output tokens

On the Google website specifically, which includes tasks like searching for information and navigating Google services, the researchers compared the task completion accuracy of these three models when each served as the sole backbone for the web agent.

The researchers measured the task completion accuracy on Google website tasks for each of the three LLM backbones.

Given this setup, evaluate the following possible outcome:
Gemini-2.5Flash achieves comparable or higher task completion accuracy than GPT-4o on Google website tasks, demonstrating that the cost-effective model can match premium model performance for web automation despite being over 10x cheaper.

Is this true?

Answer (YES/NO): NO